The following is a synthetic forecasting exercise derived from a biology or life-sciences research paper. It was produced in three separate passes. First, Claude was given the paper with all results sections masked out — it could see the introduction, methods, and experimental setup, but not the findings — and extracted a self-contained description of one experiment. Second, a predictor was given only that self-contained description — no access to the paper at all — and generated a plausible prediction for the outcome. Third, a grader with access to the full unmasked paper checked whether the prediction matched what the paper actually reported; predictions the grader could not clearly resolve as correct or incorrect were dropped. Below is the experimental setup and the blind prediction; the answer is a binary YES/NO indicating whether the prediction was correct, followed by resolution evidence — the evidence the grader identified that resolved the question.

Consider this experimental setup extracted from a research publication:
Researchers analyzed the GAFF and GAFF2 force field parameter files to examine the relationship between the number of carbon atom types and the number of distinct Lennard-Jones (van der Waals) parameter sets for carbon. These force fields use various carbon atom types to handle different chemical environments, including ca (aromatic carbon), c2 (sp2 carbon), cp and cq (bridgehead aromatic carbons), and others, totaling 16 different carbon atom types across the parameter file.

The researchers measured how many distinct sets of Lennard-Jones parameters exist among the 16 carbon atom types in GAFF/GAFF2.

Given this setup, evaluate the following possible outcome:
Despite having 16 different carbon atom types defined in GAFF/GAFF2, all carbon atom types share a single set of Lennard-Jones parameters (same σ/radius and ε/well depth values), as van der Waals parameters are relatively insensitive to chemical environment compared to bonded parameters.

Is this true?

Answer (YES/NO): NO